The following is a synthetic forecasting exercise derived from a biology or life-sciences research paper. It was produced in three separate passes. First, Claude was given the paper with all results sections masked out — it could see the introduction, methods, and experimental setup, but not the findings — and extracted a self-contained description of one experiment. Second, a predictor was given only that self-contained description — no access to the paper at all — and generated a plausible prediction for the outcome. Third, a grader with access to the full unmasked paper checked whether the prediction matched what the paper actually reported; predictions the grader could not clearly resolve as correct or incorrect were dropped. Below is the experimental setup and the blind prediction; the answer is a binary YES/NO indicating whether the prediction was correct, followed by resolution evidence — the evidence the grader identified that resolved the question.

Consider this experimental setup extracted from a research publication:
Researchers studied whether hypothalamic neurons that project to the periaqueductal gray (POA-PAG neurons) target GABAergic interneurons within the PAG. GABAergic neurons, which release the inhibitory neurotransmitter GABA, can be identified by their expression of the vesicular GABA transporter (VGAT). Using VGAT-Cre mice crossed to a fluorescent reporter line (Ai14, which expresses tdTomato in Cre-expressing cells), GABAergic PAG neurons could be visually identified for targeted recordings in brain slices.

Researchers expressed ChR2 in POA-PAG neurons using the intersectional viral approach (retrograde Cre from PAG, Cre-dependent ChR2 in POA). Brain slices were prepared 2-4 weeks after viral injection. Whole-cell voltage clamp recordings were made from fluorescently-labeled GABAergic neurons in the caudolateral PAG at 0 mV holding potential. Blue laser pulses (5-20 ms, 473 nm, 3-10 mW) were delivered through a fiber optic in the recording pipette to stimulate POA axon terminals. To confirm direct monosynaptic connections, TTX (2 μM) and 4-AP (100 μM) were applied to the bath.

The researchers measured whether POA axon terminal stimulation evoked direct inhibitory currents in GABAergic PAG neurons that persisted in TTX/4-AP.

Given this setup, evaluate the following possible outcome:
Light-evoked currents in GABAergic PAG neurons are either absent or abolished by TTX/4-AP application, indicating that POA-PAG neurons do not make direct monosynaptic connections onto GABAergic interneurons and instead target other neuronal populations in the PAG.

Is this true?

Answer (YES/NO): NO